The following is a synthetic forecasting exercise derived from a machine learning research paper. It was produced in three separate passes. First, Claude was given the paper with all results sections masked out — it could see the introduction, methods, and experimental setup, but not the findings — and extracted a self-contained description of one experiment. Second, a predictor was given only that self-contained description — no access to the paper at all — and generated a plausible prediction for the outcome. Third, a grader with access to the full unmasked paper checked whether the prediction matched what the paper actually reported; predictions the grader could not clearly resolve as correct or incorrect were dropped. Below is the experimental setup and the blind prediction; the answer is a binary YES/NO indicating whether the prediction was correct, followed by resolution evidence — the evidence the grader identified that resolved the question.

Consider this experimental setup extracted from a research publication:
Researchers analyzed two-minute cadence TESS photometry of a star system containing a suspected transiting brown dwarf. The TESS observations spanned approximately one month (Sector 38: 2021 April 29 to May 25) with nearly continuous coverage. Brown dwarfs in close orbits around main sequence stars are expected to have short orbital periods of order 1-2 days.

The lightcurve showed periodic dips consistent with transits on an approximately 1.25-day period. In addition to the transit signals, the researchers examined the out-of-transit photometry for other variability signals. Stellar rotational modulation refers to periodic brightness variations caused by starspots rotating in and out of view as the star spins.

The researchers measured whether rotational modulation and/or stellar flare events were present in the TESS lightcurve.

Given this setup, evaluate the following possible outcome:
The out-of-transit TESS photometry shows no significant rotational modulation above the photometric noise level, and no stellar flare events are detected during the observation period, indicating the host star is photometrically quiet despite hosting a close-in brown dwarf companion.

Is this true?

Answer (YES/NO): NO